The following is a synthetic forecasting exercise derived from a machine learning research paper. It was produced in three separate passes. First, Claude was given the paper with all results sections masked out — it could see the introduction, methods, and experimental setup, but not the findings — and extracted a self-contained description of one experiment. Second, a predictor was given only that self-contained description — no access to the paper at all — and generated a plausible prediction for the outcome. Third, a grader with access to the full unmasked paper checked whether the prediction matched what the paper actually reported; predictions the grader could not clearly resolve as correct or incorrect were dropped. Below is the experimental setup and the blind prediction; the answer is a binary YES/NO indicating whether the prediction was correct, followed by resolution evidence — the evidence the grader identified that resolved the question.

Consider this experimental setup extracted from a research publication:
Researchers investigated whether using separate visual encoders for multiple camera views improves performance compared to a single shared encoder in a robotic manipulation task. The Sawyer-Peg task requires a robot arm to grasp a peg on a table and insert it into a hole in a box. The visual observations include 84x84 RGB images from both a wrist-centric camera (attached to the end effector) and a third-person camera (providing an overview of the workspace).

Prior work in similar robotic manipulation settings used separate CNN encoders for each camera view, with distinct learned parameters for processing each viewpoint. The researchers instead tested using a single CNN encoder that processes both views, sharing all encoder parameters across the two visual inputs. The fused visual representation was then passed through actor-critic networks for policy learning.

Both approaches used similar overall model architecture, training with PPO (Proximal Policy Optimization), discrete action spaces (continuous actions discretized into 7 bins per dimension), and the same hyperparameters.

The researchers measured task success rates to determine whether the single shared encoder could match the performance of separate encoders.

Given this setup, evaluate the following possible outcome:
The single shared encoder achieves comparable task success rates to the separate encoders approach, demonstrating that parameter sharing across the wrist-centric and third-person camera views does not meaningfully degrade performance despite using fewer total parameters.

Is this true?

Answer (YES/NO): YES